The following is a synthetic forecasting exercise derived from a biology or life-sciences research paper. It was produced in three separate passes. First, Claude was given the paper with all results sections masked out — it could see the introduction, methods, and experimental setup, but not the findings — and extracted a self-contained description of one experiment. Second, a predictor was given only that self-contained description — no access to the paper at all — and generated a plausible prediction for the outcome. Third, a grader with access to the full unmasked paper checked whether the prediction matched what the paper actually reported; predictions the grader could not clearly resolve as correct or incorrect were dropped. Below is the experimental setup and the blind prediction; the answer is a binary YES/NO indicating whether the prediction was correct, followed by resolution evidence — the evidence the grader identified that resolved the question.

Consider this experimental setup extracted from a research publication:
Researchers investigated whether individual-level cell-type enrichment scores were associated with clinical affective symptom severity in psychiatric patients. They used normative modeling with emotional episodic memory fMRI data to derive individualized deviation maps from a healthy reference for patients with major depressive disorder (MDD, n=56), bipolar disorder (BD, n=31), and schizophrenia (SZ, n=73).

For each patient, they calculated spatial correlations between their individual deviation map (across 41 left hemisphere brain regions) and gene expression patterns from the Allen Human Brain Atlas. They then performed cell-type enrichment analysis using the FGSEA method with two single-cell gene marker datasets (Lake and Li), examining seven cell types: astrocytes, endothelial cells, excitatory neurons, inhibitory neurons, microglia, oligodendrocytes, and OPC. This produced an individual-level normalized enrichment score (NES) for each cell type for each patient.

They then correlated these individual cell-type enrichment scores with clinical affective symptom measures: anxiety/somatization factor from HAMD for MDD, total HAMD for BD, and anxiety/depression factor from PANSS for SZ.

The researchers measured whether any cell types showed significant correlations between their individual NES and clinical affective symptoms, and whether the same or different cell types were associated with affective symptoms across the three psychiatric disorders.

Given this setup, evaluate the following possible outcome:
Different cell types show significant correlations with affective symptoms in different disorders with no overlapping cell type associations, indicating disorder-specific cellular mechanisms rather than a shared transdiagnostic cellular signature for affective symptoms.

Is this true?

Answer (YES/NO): YES